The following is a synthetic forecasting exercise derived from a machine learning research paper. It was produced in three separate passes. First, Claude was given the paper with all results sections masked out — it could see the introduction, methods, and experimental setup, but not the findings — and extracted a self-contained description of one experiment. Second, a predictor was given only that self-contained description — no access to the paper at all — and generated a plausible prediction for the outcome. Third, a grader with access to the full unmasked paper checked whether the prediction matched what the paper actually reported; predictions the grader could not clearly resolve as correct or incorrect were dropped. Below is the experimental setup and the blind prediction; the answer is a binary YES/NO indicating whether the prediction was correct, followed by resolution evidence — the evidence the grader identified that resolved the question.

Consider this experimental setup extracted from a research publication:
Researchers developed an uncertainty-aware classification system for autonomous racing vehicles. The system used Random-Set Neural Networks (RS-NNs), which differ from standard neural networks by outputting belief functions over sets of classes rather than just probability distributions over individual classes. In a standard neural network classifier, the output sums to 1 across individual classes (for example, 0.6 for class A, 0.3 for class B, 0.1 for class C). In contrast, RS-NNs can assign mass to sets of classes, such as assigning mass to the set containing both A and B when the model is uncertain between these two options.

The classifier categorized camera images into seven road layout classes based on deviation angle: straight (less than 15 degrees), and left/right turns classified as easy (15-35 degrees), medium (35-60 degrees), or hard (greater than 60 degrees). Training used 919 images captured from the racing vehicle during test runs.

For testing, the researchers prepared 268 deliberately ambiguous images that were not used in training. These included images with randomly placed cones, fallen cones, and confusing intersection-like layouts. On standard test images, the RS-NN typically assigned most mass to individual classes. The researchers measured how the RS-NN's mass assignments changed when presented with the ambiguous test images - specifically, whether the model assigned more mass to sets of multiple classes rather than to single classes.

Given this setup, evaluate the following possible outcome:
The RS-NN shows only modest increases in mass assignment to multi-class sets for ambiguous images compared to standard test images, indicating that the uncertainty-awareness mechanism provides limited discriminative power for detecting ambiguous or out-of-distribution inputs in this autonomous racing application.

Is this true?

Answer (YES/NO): NO